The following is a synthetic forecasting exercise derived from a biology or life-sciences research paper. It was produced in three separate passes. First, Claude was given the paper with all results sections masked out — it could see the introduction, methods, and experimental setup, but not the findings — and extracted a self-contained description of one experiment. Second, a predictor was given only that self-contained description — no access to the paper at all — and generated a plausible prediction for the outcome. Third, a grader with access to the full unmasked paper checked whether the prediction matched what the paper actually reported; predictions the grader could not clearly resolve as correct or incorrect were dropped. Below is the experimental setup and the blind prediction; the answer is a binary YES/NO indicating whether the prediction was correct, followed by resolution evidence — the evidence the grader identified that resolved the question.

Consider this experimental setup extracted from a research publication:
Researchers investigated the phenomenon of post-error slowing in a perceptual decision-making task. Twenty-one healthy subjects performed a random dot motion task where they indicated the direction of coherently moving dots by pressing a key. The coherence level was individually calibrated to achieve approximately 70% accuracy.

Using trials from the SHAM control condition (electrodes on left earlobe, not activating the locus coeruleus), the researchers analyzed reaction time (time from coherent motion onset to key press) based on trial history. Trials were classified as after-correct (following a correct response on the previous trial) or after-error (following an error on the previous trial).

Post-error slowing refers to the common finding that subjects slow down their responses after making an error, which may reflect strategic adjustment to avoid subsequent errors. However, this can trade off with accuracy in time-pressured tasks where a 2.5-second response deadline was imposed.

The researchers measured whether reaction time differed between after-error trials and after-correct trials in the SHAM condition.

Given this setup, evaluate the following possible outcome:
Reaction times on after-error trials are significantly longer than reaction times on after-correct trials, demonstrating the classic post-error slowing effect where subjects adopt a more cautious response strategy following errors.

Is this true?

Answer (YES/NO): YES